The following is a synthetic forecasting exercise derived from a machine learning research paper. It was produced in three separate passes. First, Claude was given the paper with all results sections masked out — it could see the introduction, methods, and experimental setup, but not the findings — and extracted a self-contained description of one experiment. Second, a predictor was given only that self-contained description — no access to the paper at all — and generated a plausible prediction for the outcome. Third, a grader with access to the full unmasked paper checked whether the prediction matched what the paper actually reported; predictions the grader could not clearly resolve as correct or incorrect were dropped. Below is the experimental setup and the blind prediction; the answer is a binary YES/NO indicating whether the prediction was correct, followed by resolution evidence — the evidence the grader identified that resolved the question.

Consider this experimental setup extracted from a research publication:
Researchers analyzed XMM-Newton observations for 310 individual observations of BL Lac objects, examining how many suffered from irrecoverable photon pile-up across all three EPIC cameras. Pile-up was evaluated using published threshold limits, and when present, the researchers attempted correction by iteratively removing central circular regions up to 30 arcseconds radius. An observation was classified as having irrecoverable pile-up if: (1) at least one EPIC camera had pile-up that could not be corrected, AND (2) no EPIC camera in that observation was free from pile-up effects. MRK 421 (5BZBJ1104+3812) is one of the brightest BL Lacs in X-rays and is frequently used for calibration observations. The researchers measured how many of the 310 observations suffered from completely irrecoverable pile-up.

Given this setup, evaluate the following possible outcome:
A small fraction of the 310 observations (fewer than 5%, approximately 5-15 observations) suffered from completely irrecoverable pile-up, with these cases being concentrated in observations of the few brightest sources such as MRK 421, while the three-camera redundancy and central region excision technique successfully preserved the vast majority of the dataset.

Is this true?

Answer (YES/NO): NO